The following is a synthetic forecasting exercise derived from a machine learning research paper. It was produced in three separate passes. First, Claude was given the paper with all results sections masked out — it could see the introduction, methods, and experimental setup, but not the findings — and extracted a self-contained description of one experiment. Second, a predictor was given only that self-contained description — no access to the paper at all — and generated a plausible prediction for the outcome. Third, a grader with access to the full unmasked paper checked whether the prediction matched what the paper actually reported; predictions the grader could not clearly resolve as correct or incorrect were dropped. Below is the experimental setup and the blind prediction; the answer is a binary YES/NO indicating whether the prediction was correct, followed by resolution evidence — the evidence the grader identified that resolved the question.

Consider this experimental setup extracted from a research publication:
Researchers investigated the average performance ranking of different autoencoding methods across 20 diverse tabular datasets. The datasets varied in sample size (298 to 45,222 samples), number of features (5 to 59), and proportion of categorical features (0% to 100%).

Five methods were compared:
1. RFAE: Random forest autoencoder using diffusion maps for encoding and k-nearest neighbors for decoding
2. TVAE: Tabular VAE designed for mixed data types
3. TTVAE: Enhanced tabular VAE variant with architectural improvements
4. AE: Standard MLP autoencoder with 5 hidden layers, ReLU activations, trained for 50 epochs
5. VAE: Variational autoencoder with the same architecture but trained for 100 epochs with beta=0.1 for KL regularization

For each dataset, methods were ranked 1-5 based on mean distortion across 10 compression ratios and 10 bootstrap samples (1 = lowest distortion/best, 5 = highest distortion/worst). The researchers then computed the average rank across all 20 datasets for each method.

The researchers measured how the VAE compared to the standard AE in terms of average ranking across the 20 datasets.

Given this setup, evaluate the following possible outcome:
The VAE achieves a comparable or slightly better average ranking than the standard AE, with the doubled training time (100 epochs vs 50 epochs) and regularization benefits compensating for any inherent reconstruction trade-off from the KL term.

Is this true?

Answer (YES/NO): NO